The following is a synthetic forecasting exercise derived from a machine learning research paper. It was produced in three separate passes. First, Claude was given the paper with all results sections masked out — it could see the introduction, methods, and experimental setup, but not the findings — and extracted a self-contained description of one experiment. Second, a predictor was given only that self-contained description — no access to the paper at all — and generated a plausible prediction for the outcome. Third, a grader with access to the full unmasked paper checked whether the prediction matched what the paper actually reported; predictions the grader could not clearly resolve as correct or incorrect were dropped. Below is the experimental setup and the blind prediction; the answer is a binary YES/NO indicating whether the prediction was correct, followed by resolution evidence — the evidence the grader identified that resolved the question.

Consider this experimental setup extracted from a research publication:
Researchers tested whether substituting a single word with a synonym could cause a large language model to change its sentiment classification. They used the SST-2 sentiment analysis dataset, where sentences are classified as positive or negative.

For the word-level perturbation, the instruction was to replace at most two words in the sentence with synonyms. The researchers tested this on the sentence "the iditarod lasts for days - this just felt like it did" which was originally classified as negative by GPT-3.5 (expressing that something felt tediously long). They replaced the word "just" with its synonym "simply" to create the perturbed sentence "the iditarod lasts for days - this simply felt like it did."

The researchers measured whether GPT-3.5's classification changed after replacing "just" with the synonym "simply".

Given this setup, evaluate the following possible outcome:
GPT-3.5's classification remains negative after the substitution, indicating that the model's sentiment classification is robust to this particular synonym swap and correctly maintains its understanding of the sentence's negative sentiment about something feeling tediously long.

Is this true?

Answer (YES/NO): NO